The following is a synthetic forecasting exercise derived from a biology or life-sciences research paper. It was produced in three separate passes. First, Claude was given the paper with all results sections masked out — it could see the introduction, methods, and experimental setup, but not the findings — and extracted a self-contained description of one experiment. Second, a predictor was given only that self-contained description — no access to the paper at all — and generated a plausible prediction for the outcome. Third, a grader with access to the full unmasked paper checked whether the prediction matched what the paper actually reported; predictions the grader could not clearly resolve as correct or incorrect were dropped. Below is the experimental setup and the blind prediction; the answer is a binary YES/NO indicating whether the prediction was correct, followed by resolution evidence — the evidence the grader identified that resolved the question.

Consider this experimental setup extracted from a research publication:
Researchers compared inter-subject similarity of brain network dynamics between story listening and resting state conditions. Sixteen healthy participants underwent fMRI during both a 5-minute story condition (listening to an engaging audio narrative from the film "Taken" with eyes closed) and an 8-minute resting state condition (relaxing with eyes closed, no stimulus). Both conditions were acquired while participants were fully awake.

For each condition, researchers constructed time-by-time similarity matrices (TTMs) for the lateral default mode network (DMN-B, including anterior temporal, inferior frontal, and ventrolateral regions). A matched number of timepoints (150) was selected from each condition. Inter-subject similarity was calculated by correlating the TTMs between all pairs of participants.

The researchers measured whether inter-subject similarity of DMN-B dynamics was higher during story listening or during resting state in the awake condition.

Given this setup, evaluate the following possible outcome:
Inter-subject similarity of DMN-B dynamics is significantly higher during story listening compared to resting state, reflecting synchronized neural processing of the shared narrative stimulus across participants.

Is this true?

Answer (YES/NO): NO